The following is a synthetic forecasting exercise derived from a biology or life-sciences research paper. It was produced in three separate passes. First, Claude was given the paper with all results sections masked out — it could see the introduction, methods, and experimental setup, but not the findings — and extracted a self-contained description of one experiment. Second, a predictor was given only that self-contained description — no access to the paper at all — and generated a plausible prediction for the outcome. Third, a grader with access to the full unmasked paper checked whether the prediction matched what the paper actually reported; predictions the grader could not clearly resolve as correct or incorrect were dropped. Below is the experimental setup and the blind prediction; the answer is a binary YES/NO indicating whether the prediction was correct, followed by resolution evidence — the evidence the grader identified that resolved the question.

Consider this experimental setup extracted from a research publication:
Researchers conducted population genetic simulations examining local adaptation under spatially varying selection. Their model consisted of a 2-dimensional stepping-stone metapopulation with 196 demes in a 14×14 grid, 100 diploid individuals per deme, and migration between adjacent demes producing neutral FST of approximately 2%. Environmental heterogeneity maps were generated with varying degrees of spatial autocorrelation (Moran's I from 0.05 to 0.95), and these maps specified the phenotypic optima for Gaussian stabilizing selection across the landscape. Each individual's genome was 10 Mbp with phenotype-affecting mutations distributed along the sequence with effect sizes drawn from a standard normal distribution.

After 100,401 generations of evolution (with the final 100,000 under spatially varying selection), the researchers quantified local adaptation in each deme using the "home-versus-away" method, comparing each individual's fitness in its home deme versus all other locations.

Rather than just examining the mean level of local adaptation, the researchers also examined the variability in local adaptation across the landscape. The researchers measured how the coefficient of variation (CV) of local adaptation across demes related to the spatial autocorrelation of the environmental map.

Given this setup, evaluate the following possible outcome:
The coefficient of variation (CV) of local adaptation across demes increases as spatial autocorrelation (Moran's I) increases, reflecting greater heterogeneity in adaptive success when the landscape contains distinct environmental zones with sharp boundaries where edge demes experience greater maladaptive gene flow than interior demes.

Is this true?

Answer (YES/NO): NO